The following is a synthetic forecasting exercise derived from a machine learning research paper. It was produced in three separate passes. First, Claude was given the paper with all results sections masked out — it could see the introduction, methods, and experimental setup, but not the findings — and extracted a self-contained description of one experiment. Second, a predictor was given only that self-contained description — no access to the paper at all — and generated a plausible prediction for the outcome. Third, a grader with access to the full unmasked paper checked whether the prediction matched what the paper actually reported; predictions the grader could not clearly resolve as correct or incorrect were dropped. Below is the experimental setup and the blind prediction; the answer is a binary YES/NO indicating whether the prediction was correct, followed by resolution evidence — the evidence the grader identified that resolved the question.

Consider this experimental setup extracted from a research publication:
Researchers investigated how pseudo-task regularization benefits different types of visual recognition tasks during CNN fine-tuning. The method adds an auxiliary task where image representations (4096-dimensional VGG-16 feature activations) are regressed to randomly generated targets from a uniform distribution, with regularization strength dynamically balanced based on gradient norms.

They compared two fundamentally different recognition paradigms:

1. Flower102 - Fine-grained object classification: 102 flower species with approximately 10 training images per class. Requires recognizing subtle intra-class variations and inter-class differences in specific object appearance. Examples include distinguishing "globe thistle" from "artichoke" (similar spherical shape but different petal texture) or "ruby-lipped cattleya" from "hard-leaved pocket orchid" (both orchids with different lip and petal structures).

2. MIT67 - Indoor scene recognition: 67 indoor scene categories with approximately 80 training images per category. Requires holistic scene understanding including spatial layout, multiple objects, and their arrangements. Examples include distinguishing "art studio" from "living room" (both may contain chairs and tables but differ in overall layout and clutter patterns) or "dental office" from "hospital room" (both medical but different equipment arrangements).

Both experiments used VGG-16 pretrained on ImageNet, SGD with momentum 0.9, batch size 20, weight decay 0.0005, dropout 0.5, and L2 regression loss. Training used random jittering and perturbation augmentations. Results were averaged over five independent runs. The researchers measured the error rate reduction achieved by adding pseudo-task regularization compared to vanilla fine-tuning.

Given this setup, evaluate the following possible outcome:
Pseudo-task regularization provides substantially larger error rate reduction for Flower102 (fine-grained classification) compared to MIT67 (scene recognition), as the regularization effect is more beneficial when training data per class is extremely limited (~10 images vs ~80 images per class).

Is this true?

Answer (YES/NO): YES